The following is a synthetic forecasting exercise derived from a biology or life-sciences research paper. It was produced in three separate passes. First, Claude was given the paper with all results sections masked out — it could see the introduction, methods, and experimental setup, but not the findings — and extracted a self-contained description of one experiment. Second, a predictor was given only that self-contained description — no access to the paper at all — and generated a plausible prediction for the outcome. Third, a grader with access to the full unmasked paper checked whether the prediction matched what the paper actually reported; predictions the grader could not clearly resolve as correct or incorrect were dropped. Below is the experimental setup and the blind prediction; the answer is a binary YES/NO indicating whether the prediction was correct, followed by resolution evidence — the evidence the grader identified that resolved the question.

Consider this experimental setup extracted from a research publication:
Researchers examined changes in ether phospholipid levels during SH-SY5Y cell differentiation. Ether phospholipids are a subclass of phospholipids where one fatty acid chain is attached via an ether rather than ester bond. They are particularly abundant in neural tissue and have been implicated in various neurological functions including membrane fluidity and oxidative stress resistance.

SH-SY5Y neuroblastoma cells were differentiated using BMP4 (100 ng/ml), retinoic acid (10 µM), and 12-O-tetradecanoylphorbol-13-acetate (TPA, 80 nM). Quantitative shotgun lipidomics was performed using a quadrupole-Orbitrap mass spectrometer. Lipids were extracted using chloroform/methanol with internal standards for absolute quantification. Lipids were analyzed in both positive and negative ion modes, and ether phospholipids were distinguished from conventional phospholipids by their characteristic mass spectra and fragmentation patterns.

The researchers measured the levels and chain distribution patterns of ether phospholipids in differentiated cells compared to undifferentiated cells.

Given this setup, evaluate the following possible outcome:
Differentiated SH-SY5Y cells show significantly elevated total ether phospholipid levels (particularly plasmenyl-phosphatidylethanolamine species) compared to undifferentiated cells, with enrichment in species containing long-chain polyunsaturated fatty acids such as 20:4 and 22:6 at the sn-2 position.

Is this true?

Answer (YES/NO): NO